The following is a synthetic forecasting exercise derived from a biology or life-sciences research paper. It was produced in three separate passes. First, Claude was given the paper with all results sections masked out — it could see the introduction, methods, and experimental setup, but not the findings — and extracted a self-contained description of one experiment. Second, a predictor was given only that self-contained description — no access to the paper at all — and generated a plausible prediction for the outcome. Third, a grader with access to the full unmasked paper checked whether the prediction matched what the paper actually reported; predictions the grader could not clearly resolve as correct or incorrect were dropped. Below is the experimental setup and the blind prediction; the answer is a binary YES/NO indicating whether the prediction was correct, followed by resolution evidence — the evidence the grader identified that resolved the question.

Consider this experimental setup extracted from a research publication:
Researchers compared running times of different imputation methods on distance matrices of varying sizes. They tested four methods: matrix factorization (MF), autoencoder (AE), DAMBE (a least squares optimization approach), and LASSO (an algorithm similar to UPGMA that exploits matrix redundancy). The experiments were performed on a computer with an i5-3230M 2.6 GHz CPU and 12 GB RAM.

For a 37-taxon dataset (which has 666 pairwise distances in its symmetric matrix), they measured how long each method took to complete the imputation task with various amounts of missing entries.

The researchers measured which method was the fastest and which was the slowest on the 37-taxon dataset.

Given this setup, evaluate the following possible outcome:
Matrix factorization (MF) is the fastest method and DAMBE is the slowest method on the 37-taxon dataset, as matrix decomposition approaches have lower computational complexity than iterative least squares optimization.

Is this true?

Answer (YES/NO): NO